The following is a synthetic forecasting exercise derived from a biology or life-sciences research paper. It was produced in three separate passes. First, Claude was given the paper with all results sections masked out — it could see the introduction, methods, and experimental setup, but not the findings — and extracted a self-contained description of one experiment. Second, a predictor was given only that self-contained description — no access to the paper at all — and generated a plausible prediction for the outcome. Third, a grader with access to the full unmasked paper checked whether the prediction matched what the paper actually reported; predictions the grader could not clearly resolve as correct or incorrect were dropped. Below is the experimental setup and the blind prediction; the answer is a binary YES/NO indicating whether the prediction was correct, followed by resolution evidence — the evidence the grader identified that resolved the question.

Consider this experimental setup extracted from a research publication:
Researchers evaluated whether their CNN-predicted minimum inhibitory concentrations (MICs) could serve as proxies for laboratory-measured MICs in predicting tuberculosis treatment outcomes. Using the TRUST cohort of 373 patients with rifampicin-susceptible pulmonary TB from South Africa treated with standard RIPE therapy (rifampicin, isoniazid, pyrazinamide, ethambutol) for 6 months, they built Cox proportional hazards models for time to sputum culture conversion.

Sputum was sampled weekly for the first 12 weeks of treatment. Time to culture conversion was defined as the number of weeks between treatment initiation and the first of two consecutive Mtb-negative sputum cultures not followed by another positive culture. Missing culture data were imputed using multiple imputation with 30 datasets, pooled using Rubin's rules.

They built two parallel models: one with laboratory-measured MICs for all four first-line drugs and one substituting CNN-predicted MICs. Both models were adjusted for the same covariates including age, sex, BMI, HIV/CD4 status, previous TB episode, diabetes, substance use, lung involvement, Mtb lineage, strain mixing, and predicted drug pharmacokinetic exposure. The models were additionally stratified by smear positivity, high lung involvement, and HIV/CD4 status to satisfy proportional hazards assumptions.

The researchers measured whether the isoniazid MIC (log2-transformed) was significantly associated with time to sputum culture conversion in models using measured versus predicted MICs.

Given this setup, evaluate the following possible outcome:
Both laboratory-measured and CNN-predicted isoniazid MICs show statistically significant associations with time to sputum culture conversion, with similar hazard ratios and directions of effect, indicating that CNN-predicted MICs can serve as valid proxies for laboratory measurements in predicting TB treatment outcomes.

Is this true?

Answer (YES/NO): NO